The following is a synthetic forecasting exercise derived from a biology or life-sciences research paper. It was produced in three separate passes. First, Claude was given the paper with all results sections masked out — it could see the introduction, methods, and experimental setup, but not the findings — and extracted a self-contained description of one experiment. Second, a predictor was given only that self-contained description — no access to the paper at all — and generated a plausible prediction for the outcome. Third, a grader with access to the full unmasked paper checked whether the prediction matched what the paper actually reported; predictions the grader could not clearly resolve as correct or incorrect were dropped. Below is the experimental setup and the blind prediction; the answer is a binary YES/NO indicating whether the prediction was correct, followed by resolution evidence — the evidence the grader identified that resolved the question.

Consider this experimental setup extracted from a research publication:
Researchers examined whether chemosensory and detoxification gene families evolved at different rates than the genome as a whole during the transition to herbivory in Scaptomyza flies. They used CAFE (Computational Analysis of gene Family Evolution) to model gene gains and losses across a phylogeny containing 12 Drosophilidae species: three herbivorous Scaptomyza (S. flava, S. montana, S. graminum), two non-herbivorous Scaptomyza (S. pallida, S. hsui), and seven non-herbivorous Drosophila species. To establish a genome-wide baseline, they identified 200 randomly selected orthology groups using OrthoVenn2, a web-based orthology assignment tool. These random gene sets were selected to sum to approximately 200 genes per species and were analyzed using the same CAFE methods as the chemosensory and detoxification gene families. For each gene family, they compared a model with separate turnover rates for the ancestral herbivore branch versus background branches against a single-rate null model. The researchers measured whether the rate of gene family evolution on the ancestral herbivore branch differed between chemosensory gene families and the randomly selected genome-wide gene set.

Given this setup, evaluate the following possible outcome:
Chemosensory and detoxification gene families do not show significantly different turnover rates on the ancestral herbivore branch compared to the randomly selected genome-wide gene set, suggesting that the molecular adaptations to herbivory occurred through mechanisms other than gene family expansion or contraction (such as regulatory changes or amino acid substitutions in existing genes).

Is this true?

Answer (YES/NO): NO